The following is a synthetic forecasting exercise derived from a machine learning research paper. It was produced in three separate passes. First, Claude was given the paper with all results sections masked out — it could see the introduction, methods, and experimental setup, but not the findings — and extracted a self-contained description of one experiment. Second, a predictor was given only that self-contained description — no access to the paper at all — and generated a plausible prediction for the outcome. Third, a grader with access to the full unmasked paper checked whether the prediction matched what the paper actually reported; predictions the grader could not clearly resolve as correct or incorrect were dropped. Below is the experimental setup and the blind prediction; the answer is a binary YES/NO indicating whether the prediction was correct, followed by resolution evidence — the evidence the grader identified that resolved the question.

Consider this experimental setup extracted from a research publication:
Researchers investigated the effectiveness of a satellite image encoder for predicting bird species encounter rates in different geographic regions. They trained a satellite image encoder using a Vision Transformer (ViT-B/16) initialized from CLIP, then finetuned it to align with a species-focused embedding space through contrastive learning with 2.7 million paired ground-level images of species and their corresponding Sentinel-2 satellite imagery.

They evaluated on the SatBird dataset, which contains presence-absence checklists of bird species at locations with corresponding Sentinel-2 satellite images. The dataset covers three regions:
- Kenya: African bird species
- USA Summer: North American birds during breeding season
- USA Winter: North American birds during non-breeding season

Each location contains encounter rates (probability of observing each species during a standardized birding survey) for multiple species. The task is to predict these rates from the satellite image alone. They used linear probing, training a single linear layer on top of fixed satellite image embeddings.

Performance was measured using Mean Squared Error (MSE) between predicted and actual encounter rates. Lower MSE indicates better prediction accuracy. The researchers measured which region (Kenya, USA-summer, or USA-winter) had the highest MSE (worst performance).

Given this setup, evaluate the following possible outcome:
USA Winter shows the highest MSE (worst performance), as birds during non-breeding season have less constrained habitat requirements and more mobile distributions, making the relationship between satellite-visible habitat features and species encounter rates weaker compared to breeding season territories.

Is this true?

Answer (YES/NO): NO